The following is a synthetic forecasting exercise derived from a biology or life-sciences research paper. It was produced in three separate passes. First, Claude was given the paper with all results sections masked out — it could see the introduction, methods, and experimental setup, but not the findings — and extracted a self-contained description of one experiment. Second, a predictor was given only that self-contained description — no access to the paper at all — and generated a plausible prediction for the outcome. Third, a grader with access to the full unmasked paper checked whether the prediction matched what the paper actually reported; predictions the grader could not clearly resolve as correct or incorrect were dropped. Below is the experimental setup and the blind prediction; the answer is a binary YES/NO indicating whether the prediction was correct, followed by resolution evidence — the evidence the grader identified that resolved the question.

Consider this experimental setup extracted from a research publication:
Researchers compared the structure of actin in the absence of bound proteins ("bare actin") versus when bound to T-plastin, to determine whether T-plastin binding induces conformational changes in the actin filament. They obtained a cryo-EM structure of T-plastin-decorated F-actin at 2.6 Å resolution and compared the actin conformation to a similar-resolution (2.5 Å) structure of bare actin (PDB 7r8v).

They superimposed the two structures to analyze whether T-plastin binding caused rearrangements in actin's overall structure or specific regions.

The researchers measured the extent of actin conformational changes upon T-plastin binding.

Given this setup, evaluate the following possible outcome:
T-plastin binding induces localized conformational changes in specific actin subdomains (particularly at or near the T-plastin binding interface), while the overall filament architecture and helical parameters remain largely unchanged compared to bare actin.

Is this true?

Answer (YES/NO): NO